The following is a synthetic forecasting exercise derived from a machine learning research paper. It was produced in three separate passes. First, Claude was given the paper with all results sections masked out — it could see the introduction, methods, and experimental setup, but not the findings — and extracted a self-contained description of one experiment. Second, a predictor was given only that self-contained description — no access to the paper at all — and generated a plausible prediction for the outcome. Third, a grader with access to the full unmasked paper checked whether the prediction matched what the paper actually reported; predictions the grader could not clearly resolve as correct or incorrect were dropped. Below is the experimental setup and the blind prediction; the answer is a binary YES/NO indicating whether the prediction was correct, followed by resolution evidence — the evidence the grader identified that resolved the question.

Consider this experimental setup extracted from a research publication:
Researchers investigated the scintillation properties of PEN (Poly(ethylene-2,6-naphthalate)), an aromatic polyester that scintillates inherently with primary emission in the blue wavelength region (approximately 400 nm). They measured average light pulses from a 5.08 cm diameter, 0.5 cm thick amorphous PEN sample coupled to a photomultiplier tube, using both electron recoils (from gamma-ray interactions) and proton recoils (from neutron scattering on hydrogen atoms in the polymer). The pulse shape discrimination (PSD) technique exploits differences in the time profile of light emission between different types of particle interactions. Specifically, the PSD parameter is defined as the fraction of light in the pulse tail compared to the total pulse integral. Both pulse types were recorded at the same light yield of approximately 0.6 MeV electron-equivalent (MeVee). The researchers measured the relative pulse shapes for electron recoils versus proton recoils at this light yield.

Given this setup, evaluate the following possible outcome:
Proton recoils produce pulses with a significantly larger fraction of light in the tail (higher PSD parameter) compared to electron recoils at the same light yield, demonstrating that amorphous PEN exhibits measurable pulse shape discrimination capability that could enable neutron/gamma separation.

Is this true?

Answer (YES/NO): YES